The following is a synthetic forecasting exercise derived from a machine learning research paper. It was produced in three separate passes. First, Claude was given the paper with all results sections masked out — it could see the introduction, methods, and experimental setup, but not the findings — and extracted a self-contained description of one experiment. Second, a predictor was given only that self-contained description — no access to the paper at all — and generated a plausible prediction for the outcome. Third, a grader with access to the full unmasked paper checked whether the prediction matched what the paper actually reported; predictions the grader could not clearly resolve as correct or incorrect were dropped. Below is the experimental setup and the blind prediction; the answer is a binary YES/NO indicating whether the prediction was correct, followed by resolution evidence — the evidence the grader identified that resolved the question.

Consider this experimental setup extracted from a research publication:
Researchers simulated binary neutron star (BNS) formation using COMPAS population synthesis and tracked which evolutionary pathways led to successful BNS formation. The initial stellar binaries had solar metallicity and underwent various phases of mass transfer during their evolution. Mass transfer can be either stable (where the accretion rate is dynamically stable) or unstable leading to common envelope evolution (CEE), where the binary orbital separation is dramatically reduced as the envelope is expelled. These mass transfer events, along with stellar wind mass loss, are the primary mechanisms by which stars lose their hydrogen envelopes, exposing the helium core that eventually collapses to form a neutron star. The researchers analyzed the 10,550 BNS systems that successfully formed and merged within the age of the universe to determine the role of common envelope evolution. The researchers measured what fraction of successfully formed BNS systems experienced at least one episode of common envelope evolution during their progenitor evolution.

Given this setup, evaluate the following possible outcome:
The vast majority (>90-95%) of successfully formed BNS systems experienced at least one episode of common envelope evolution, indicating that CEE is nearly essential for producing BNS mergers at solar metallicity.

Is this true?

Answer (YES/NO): YES